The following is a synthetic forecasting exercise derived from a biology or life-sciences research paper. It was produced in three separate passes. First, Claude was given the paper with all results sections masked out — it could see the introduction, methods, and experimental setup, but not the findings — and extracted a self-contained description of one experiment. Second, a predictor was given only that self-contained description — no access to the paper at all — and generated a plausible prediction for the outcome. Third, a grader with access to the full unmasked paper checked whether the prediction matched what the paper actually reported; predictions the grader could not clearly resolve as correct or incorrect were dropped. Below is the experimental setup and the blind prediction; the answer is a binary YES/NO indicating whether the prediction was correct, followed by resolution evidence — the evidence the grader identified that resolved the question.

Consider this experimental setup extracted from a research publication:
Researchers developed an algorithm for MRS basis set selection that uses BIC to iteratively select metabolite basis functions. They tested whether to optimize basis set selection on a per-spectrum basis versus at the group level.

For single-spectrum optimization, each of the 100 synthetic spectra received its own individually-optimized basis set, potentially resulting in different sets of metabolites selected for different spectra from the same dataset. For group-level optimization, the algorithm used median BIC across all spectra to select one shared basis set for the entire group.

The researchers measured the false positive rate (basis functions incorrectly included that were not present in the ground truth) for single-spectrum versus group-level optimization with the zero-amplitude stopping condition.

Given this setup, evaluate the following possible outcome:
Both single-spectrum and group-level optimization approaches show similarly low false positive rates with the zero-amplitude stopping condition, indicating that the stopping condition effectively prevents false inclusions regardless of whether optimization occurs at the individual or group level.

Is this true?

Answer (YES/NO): NO